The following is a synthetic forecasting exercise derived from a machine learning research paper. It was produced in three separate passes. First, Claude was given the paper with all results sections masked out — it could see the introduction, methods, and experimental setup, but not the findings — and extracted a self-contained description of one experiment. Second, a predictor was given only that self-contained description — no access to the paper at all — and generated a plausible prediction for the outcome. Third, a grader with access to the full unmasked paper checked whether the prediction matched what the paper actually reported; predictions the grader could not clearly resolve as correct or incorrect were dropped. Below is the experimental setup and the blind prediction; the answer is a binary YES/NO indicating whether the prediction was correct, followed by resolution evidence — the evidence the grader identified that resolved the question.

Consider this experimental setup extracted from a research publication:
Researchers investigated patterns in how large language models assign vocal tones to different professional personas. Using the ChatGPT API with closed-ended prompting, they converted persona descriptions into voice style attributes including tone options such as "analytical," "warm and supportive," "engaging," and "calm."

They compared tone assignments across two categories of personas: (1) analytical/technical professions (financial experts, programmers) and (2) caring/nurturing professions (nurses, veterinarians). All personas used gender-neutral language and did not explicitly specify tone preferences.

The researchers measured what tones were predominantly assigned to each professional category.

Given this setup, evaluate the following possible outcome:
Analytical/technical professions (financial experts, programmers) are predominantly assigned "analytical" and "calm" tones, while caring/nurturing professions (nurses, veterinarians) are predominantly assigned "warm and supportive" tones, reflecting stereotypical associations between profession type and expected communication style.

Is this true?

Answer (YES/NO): YES